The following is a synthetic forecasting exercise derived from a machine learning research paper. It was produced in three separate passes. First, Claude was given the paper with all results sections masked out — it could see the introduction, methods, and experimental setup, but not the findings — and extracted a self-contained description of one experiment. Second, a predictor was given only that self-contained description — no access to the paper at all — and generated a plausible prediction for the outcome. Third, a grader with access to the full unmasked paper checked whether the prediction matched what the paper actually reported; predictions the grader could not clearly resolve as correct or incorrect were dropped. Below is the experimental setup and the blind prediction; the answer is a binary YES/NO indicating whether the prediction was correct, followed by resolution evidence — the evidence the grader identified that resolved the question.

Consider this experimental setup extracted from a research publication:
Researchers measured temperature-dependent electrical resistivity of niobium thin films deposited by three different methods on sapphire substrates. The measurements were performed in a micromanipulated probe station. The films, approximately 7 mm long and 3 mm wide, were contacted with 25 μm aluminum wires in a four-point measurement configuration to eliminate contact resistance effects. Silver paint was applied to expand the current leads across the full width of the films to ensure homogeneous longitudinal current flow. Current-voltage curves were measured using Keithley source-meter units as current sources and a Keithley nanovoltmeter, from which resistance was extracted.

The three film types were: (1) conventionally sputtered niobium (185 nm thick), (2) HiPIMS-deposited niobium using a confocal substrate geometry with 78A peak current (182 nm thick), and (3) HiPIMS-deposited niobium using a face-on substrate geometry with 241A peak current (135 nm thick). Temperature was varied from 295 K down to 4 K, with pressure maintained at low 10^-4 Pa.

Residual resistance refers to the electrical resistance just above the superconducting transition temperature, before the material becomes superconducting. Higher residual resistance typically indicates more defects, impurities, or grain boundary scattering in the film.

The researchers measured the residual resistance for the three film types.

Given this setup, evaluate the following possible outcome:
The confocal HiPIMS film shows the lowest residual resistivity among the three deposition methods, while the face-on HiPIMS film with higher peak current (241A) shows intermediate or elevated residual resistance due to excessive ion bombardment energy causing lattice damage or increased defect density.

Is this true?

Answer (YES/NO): NO